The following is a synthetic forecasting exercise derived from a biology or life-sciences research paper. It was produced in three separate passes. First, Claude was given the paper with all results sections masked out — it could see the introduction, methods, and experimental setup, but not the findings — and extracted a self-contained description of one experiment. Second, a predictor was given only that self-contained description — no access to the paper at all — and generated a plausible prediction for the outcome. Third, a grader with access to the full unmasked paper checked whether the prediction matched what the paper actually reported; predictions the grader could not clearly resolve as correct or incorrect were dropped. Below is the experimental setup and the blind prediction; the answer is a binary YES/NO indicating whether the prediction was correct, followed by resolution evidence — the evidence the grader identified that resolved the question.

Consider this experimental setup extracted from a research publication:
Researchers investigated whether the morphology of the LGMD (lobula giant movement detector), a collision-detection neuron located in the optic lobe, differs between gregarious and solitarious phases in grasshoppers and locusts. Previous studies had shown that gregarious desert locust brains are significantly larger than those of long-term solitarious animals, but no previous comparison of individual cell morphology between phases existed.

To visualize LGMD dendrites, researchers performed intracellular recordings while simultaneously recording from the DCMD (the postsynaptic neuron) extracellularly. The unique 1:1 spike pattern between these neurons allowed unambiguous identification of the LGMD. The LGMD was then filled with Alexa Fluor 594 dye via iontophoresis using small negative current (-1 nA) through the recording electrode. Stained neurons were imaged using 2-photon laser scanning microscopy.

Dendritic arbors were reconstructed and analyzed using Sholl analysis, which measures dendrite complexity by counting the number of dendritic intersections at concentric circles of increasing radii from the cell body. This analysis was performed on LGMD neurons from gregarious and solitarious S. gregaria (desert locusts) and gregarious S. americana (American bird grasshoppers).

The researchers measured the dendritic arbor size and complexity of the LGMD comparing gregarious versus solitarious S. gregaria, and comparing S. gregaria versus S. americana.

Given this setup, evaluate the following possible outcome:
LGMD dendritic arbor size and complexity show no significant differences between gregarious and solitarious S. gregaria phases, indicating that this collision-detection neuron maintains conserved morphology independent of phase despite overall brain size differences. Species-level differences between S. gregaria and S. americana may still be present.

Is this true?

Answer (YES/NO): YES